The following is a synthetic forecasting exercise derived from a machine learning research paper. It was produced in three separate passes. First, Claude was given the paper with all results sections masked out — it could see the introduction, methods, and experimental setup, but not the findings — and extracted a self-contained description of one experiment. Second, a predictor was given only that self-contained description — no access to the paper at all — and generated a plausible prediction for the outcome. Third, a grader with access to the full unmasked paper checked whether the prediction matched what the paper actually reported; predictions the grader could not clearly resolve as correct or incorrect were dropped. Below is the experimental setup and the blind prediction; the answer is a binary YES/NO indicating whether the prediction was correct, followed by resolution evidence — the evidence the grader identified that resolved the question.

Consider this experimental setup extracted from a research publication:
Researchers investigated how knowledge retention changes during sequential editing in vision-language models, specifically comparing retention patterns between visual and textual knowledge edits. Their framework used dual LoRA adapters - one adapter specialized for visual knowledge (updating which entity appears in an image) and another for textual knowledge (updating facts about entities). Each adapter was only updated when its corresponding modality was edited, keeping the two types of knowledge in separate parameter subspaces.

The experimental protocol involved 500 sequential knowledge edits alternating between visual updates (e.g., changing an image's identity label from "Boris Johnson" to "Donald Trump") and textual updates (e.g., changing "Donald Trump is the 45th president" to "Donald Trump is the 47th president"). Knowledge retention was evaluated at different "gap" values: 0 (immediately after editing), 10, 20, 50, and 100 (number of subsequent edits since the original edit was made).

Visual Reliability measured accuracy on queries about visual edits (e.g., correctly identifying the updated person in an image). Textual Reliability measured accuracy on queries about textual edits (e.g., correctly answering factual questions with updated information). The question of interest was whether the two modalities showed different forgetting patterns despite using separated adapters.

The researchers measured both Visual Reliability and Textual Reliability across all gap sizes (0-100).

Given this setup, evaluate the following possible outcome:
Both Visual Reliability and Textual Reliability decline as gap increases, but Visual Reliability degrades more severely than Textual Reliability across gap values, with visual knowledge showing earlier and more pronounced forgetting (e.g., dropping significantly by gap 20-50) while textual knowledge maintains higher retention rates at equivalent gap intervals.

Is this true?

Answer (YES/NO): NO